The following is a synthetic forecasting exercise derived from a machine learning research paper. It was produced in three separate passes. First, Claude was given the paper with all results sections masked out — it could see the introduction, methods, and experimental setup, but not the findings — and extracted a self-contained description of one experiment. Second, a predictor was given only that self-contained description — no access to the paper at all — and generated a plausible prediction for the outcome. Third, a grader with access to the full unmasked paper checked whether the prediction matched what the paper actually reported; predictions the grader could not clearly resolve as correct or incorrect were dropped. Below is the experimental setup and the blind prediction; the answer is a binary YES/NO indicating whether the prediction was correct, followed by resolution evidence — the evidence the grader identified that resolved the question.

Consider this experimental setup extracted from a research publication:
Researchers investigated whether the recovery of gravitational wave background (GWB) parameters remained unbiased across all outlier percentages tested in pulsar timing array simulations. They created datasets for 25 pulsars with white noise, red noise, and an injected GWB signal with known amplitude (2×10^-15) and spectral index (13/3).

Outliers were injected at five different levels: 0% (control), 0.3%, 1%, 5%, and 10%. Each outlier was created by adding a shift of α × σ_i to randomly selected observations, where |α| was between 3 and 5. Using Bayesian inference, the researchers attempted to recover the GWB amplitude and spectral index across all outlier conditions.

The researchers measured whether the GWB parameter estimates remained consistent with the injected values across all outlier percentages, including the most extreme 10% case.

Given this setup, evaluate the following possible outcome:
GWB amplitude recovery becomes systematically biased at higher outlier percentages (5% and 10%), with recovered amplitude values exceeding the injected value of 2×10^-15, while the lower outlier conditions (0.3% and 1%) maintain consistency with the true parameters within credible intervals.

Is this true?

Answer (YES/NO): NO